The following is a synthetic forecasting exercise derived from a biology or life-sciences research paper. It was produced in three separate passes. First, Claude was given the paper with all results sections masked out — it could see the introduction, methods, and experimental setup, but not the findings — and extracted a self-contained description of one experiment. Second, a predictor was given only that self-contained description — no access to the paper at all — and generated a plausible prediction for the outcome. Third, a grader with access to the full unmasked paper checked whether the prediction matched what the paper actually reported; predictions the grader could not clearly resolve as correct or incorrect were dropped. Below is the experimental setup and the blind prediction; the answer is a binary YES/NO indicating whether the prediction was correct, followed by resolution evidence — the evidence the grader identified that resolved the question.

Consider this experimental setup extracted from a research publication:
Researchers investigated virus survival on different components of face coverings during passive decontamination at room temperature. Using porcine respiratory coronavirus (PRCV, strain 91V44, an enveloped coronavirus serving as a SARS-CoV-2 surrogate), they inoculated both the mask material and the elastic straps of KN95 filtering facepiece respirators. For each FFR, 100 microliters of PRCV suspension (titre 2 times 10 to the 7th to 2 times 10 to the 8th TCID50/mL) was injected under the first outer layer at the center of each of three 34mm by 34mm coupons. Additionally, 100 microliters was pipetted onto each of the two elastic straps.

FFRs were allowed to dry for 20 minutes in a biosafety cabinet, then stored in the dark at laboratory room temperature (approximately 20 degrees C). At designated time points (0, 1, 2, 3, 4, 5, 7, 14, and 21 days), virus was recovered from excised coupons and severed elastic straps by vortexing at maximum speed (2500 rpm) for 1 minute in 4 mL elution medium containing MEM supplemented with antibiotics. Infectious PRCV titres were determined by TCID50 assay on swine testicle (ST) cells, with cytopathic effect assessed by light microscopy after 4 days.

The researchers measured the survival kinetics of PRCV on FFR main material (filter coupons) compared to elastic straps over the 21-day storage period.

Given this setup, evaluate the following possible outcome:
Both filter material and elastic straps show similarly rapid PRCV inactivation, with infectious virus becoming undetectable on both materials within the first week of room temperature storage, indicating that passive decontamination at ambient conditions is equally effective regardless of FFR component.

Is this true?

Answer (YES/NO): NO